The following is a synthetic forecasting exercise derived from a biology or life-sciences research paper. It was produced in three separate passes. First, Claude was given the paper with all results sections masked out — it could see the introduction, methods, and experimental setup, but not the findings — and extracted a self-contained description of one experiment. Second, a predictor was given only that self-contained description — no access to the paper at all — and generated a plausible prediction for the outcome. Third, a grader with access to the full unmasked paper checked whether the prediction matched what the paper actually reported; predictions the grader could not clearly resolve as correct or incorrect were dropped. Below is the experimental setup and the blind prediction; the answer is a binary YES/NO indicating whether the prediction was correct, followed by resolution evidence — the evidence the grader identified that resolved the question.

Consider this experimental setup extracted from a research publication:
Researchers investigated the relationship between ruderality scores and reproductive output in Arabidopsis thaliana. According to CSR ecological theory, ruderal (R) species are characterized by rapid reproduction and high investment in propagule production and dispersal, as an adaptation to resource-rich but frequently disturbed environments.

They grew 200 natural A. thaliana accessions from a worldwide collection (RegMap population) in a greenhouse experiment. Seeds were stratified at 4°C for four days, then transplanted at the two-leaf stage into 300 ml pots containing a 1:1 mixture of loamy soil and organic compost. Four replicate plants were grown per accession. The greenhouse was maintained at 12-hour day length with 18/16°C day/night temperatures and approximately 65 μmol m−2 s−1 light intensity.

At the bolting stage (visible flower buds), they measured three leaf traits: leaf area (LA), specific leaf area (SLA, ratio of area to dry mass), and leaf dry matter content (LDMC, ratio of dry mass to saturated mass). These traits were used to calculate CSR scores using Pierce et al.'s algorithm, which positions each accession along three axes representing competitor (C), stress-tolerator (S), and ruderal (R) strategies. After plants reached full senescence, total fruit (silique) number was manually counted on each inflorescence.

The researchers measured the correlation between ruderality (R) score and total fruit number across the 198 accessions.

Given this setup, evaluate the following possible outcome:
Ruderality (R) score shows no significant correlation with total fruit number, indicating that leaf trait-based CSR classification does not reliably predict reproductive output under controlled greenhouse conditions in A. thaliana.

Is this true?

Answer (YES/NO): NO